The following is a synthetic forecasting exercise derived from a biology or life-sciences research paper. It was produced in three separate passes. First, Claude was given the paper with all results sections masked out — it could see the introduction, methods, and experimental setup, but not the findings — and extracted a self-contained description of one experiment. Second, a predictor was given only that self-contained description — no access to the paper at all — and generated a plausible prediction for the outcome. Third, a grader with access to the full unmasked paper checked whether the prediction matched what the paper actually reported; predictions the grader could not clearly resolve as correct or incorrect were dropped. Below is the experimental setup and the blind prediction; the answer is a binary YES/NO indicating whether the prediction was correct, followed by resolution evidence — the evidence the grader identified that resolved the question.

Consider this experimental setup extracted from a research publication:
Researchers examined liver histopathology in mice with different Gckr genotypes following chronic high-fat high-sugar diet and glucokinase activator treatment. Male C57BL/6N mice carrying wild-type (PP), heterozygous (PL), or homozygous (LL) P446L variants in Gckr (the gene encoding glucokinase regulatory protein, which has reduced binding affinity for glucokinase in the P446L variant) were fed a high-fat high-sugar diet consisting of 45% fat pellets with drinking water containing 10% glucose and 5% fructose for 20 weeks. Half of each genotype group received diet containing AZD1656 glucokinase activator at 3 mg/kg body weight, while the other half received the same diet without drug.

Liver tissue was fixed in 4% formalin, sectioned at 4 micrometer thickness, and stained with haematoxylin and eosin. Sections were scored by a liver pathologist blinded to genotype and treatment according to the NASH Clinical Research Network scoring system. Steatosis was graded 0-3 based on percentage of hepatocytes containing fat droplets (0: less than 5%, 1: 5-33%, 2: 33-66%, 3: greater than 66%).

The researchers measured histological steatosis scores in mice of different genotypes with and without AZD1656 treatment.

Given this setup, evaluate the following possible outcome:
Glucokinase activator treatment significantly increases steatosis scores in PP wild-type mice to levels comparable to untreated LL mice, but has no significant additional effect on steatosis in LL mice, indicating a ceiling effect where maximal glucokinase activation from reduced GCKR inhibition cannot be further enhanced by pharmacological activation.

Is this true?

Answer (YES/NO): NO